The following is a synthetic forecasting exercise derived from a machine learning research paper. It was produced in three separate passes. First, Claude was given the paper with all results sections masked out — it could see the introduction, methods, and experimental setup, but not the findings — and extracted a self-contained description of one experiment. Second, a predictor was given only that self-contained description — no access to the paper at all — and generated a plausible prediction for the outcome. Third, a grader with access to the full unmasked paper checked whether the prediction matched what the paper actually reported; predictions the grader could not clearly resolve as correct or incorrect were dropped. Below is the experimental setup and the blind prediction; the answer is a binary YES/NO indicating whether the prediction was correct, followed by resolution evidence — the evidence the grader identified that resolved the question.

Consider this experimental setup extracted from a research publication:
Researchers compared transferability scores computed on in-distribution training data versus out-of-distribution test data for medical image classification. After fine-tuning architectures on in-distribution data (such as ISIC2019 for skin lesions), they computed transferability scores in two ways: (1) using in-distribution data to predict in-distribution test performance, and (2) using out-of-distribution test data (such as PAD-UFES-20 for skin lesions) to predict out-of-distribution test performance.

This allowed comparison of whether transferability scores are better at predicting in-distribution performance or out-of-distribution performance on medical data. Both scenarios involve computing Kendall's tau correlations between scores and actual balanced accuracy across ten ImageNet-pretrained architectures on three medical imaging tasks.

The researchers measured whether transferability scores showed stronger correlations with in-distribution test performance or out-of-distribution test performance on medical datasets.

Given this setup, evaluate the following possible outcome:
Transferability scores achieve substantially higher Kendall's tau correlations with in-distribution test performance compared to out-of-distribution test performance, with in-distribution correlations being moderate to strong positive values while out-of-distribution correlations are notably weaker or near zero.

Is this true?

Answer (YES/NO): NO